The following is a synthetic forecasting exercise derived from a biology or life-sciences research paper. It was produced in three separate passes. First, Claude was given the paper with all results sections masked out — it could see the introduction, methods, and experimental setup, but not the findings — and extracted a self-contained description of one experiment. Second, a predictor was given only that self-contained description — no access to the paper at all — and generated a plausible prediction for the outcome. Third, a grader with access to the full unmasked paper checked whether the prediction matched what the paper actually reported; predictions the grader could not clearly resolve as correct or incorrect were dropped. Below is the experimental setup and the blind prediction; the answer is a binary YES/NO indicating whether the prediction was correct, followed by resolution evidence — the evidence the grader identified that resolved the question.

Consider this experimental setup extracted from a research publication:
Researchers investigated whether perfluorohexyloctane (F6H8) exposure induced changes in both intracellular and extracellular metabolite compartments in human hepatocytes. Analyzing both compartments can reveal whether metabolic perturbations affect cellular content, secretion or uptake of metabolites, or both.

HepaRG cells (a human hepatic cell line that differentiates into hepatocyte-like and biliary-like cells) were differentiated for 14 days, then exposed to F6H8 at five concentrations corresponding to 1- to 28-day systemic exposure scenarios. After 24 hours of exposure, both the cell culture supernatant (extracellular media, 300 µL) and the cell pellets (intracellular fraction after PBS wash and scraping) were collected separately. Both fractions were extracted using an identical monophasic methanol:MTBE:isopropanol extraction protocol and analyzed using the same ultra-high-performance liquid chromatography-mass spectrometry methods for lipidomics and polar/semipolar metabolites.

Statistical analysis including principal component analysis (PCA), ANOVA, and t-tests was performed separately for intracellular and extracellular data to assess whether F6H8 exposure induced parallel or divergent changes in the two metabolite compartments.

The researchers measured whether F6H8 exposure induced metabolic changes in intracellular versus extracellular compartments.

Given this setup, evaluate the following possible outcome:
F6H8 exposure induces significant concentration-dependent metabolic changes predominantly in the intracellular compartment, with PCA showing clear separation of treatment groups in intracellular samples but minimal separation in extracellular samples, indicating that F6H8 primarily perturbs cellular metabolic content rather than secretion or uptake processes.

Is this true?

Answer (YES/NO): NO